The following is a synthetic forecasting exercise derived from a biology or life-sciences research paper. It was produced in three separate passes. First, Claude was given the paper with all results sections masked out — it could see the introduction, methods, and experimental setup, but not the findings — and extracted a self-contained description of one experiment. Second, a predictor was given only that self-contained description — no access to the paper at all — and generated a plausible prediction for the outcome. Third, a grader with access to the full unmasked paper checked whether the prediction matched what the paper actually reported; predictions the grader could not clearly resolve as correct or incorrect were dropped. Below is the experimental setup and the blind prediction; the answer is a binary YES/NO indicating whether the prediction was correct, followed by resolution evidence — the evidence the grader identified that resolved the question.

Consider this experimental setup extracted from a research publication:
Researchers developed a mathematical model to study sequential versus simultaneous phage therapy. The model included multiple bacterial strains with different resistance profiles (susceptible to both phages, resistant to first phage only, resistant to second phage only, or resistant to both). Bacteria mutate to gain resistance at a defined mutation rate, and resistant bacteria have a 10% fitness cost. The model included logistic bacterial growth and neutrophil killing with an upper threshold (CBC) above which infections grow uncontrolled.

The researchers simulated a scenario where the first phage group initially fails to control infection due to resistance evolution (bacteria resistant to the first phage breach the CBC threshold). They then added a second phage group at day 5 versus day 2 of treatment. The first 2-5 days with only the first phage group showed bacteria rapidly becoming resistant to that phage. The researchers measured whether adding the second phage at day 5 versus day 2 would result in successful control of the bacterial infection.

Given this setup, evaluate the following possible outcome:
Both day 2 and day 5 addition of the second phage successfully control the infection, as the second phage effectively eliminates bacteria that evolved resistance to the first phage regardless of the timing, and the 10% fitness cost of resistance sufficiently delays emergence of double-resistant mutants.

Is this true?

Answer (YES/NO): NO